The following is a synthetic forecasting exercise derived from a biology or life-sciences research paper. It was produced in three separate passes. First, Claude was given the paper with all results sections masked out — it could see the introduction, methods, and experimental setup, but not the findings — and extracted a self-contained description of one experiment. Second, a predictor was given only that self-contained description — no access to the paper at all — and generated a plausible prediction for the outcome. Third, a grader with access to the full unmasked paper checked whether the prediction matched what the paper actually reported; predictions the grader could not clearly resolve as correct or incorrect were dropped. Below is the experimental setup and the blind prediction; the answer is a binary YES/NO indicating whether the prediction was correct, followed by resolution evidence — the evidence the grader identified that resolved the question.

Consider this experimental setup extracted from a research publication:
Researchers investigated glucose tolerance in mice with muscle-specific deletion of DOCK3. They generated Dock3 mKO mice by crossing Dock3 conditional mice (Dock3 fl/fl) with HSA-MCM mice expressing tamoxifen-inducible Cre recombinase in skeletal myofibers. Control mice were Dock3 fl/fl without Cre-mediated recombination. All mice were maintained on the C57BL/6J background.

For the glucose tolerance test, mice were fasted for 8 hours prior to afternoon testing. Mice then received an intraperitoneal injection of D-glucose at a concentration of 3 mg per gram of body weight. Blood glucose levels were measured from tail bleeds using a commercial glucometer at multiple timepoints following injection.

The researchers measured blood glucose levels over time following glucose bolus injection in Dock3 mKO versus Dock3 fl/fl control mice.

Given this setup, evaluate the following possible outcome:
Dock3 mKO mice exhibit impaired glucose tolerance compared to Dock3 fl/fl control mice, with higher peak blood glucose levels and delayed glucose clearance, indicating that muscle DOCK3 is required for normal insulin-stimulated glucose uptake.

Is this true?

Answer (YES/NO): NO